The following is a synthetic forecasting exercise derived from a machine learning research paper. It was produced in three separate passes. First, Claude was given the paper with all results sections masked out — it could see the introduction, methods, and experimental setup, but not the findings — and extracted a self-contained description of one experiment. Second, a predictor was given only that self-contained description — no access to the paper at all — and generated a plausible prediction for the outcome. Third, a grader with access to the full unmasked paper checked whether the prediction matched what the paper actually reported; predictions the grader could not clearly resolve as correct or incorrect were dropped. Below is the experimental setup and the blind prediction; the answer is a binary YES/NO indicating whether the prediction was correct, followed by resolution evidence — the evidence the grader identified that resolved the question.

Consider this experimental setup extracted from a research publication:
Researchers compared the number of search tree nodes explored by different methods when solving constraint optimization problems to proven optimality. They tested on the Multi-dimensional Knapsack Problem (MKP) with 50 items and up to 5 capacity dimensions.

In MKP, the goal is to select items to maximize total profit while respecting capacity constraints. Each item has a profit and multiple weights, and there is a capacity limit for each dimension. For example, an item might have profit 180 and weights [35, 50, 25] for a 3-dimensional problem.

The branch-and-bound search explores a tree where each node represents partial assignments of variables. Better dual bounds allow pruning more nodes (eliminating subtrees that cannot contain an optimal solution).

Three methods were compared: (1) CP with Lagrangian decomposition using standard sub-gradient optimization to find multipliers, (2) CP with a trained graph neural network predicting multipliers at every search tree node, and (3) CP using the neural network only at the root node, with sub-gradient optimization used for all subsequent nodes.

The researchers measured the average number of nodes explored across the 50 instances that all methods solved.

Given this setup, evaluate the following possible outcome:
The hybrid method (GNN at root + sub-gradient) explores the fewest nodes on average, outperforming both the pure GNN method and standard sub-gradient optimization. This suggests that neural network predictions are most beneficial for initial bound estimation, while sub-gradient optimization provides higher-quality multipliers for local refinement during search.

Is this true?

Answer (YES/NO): YES